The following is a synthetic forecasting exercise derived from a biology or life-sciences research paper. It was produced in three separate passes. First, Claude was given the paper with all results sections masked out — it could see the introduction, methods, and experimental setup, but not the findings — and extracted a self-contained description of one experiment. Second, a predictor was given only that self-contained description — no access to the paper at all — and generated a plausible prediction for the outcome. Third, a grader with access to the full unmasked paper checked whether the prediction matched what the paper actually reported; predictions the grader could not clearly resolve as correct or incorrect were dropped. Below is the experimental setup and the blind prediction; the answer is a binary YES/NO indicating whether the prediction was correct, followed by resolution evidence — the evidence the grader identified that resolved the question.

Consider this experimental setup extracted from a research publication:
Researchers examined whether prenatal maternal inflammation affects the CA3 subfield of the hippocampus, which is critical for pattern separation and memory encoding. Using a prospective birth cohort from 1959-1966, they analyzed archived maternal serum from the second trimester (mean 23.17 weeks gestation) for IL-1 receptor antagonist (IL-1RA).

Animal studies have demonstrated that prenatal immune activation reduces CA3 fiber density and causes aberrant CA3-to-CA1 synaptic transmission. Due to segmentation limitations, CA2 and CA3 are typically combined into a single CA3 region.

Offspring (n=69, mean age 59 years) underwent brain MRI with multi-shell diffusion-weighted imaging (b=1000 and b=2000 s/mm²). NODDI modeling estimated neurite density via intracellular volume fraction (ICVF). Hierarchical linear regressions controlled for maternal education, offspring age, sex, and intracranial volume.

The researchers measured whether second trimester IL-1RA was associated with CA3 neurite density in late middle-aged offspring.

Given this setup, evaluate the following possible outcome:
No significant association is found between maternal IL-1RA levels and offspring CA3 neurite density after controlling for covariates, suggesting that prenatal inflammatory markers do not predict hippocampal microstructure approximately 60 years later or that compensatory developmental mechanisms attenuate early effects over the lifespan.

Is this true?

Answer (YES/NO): YES